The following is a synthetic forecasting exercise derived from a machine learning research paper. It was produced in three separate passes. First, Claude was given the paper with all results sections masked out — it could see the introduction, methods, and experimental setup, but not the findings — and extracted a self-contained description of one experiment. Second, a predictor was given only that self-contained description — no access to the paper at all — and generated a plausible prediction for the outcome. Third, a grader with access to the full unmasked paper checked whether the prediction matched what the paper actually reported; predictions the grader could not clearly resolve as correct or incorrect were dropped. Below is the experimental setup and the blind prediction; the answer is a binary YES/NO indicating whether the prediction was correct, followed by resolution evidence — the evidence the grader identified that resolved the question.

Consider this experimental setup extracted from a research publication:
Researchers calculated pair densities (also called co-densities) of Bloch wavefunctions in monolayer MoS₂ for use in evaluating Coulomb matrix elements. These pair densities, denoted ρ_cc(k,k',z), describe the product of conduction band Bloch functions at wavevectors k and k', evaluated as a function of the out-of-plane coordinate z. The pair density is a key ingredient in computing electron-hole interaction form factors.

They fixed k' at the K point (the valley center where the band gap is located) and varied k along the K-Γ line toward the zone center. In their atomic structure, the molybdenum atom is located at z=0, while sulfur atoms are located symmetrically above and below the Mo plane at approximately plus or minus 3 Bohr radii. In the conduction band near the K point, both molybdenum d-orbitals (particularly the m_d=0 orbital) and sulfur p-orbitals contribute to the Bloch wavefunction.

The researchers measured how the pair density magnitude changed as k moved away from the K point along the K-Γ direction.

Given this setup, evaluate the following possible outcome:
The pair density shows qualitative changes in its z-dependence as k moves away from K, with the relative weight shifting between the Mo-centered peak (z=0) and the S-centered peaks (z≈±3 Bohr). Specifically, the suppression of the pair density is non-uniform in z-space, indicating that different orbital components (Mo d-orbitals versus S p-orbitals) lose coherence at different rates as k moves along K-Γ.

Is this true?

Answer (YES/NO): YES